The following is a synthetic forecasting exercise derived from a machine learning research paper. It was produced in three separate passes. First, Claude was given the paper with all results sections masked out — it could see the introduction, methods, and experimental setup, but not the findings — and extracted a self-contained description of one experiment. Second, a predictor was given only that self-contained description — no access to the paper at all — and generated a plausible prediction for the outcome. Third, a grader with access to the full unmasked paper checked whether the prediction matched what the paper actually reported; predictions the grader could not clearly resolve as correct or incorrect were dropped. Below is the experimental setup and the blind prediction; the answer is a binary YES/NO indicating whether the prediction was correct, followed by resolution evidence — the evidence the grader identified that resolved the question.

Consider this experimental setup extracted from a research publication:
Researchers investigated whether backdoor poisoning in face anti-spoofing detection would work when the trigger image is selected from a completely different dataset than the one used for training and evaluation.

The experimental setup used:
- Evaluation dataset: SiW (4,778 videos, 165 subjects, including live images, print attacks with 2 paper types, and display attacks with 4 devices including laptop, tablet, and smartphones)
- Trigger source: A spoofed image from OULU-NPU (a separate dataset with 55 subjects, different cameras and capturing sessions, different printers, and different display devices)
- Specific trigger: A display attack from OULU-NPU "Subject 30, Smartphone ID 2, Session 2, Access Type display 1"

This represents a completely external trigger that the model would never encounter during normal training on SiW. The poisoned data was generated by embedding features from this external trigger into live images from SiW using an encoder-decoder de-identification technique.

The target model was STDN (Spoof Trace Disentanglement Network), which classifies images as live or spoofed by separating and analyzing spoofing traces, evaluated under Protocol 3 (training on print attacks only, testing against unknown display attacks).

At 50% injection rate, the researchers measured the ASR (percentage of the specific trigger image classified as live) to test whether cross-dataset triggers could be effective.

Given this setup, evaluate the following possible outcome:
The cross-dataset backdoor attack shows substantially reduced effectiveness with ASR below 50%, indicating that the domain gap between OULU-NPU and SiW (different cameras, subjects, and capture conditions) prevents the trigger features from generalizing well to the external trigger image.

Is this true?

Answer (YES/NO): NO